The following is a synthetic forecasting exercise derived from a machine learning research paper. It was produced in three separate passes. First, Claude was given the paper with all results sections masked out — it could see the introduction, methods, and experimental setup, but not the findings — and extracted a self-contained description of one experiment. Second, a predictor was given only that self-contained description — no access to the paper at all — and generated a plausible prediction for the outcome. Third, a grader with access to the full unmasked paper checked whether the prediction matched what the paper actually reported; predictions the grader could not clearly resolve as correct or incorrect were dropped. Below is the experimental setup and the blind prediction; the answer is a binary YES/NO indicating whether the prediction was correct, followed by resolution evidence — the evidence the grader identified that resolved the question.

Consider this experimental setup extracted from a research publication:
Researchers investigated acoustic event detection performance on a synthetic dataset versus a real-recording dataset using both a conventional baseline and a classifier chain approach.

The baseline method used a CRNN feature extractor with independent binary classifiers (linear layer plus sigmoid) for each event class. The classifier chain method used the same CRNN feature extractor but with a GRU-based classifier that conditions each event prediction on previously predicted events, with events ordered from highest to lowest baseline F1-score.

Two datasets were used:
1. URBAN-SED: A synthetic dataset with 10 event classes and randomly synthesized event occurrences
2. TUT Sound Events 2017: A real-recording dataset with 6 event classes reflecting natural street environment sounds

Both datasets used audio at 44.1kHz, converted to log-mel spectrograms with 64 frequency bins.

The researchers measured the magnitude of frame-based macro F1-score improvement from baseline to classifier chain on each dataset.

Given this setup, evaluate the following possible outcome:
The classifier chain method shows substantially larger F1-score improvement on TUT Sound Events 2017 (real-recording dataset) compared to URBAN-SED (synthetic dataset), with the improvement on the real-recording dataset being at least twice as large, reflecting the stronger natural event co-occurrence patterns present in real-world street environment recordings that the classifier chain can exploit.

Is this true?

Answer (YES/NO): YES